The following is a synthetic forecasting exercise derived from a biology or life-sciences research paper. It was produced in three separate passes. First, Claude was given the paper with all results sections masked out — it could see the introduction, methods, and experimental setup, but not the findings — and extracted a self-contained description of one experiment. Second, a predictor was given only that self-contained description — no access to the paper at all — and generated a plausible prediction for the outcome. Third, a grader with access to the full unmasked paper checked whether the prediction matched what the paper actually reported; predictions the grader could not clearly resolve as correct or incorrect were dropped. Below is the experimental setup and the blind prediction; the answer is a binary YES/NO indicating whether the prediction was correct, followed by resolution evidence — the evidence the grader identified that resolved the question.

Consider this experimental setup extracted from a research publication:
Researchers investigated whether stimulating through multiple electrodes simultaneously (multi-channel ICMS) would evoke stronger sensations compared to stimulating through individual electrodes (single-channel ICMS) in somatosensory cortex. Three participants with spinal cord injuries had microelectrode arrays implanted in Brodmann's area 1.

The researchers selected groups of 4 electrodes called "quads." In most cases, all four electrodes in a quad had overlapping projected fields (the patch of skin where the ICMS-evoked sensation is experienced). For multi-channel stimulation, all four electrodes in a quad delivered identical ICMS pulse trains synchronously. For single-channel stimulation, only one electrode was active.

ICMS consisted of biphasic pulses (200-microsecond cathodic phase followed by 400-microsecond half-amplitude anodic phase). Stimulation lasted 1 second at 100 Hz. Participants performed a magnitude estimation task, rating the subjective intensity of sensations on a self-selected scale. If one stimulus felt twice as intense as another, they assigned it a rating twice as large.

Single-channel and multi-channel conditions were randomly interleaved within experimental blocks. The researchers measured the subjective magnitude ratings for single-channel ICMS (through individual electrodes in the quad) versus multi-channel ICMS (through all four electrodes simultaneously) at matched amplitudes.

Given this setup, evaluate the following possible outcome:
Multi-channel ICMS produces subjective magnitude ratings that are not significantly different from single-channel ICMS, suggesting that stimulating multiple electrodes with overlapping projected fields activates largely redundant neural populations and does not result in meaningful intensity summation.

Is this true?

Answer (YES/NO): NO